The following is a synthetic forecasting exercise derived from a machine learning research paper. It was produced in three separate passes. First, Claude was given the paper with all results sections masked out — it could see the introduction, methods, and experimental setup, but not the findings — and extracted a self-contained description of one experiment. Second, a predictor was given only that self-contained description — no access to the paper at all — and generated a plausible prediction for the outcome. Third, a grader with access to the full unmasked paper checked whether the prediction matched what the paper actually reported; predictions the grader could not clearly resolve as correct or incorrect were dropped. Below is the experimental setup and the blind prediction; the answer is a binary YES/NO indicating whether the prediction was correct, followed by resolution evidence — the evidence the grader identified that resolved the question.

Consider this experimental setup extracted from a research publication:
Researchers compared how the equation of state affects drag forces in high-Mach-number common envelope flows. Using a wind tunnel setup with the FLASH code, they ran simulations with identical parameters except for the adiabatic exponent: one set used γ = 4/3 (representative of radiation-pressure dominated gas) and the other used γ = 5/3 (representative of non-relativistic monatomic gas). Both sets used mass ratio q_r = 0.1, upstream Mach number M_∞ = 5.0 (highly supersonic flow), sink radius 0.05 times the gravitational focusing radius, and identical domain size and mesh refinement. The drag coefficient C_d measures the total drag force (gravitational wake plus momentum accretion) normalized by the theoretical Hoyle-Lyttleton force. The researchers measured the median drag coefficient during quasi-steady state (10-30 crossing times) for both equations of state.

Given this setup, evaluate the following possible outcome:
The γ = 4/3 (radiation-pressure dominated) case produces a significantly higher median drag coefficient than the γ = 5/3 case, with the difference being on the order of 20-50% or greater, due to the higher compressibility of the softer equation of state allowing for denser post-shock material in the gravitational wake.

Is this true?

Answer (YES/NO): YES